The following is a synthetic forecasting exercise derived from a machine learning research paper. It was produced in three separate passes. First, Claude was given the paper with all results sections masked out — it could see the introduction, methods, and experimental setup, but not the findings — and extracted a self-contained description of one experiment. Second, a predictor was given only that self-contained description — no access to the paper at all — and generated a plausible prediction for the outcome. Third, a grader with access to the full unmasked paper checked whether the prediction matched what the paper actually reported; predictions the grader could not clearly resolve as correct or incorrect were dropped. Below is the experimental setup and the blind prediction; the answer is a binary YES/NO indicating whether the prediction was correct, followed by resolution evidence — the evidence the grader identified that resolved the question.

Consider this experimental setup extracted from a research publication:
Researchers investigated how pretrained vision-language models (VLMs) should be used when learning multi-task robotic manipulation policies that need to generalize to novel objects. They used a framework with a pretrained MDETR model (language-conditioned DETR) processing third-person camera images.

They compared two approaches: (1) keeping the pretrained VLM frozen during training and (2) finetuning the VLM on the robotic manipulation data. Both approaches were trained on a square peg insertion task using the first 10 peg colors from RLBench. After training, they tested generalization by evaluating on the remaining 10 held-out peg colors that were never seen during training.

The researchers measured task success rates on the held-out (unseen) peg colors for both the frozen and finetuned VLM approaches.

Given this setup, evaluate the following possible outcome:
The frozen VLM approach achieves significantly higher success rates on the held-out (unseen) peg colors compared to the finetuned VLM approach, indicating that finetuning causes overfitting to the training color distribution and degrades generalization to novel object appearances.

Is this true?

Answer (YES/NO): YES